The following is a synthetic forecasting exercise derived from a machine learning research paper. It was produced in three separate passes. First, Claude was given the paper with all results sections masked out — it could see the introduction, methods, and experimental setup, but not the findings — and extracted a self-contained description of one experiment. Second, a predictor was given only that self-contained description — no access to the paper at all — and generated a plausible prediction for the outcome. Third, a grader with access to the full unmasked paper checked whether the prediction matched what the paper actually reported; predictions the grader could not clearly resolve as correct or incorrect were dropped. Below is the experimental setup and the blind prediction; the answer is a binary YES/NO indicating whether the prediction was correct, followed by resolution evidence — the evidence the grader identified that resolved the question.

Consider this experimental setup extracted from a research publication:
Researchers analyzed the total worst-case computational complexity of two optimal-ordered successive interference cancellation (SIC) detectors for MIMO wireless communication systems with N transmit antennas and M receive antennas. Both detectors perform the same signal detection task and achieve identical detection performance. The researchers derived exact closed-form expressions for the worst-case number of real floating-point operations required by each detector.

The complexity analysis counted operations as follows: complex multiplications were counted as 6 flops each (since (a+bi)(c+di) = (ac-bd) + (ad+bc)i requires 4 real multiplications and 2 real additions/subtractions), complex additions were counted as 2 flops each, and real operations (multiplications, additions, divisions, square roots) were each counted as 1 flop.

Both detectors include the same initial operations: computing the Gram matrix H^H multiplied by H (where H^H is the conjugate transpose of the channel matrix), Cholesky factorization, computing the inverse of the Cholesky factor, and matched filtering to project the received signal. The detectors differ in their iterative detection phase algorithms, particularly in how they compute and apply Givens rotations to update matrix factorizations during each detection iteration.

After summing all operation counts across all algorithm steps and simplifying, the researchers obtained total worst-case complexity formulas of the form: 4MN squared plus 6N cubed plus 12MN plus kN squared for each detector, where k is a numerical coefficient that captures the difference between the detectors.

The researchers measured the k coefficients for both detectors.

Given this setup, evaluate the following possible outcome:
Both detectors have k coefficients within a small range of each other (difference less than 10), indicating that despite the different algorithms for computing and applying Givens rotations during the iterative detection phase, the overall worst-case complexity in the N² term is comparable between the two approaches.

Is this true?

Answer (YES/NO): NO